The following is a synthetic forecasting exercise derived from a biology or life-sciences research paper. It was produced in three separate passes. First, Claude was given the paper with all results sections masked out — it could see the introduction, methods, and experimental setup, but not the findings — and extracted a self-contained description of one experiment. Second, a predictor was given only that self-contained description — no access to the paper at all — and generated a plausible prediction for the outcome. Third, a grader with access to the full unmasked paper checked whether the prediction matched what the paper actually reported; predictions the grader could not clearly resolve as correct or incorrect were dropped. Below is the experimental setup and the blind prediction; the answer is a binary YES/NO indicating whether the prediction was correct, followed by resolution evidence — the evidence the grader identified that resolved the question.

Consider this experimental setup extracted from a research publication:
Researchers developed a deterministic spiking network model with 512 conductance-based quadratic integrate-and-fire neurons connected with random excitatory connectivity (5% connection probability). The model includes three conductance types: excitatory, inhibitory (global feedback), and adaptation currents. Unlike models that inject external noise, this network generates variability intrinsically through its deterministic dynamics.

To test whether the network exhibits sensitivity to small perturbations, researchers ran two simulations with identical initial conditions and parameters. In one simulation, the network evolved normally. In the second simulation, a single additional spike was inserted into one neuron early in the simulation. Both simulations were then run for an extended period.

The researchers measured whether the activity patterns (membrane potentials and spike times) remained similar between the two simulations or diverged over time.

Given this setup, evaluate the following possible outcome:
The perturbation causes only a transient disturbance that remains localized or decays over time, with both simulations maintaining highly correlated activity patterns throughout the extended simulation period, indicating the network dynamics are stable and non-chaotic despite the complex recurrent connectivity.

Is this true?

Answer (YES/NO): NO